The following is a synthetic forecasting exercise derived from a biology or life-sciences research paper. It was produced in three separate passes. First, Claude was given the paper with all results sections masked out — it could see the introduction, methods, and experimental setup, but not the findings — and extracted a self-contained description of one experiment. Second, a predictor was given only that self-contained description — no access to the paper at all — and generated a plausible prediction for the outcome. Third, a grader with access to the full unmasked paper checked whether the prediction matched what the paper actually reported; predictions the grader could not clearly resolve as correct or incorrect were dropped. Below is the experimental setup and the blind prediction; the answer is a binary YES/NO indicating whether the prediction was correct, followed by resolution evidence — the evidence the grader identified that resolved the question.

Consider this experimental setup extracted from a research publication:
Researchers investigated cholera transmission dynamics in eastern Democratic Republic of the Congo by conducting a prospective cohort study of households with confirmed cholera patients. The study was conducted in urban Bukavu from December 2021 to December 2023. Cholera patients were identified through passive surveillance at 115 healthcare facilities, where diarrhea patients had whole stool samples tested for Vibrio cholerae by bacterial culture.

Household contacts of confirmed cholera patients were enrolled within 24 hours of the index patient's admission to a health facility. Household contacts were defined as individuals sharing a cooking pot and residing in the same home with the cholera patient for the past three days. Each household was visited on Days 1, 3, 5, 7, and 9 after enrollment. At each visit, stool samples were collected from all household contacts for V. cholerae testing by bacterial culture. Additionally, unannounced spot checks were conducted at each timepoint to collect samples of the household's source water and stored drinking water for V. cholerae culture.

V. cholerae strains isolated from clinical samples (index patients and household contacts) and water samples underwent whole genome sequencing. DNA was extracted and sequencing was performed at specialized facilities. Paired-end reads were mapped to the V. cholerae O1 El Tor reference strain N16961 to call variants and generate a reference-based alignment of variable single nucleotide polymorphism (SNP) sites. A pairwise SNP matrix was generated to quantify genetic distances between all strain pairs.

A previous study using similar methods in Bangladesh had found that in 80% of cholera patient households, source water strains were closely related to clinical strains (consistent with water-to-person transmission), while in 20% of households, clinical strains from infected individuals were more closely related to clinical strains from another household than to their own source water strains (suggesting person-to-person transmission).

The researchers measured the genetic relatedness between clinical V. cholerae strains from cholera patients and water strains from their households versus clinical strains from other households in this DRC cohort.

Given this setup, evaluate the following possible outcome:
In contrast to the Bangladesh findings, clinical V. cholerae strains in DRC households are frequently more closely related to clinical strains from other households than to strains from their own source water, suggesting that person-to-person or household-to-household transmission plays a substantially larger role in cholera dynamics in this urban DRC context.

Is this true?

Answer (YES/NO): NO